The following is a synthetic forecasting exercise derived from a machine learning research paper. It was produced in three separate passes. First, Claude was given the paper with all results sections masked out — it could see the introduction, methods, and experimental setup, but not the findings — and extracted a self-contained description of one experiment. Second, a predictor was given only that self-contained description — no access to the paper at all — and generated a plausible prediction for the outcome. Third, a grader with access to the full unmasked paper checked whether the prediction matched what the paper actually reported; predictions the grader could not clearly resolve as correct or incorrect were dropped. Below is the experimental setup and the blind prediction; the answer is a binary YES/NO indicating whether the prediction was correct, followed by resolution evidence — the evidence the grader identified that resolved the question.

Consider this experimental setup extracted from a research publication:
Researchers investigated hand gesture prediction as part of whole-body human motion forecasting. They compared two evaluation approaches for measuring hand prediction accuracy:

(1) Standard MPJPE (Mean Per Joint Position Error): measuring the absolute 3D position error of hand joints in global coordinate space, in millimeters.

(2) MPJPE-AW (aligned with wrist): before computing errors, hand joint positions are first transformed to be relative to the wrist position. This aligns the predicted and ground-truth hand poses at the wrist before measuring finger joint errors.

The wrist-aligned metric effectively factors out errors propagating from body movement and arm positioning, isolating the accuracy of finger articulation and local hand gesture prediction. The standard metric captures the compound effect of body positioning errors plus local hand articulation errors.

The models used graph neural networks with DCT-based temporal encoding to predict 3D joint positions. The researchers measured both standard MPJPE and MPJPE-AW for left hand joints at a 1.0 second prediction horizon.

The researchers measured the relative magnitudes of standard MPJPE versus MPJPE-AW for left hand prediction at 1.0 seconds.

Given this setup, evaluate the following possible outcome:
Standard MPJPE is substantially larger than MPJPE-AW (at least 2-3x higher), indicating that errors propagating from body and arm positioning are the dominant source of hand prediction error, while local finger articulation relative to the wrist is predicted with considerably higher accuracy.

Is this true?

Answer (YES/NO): YES